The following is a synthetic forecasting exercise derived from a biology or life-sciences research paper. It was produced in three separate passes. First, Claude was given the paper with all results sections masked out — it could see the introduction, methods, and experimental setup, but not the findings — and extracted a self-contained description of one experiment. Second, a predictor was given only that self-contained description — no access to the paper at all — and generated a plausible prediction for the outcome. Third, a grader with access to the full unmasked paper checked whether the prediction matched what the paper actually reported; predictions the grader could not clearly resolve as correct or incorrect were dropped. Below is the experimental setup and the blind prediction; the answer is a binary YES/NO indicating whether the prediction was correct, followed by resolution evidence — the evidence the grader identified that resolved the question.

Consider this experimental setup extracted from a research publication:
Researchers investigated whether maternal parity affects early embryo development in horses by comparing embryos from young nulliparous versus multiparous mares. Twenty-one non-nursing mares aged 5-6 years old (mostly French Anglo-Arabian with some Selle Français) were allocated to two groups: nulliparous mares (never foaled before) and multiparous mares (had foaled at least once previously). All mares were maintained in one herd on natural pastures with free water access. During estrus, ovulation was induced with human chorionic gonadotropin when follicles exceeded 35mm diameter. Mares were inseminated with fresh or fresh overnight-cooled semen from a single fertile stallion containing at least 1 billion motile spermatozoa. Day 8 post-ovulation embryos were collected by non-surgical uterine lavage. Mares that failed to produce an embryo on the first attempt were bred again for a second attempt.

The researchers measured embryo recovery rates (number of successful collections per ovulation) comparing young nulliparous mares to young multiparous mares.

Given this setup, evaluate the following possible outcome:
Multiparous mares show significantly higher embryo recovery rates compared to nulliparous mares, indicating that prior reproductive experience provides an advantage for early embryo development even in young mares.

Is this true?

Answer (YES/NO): NO